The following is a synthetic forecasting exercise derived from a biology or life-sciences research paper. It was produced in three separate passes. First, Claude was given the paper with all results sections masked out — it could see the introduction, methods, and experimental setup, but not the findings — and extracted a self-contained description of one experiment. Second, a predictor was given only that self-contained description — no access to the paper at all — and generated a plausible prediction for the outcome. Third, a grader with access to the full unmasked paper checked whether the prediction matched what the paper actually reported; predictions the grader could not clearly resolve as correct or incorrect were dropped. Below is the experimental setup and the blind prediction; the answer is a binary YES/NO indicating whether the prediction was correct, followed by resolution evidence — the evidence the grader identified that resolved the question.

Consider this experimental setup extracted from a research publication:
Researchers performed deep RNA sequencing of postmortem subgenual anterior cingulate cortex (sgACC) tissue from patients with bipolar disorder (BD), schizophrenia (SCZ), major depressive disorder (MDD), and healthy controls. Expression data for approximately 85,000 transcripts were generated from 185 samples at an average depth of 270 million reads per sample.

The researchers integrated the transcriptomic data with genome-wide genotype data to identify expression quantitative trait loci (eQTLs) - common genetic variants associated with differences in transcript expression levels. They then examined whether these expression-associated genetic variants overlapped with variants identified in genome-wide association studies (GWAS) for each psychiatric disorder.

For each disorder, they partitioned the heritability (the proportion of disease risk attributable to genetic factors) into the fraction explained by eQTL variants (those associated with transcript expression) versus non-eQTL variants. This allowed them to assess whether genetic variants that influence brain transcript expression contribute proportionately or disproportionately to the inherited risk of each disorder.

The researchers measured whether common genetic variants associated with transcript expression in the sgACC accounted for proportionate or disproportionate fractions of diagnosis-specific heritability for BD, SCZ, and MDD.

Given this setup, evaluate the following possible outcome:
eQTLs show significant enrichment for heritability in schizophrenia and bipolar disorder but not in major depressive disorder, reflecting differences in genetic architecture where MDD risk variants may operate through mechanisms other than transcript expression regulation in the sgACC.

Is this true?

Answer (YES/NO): NO